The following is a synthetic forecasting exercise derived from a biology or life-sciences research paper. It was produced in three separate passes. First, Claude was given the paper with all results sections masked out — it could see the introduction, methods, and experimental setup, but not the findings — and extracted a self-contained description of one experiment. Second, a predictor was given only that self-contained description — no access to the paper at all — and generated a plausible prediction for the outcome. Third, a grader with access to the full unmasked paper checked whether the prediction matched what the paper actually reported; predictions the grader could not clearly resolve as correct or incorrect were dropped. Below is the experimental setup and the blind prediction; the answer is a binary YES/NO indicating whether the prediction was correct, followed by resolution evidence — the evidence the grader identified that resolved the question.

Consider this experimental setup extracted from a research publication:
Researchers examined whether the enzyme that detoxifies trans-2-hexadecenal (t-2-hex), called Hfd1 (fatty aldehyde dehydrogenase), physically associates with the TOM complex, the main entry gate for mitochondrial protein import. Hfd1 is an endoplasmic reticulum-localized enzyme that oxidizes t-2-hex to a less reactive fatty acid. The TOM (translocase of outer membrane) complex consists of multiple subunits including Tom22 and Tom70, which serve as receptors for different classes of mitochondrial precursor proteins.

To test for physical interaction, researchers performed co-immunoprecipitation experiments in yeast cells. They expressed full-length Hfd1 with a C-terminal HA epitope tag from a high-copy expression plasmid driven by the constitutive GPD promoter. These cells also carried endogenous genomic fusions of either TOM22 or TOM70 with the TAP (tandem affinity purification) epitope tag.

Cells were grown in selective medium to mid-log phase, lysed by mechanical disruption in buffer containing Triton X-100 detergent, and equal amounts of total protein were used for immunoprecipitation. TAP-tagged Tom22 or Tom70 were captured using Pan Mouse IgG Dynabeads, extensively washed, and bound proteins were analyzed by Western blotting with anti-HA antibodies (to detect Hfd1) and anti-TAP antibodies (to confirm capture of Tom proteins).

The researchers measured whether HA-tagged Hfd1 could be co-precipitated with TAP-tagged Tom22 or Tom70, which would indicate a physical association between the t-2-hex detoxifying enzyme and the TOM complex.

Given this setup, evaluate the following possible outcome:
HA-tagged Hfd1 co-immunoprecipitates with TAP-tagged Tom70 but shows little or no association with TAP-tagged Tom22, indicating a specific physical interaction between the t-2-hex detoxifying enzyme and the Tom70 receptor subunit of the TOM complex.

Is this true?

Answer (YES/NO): YES